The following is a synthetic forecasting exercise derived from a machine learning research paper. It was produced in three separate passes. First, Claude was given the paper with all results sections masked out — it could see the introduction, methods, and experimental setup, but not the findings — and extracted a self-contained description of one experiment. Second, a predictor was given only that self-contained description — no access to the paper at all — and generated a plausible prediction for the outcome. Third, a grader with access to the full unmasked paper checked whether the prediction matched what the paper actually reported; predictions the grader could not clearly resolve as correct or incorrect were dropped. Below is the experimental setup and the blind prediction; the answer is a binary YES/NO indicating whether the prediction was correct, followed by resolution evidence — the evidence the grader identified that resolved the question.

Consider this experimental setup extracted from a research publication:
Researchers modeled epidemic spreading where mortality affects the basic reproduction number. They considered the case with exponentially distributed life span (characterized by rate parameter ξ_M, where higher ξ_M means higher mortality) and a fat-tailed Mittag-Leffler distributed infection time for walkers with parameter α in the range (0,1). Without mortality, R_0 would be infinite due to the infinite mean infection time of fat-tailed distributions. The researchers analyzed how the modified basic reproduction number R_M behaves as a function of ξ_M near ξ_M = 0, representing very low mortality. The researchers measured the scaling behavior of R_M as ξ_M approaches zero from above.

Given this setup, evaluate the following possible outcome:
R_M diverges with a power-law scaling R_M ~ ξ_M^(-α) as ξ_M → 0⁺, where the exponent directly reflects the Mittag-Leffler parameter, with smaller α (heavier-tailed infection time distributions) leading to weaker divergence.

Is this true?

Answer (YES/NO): NO